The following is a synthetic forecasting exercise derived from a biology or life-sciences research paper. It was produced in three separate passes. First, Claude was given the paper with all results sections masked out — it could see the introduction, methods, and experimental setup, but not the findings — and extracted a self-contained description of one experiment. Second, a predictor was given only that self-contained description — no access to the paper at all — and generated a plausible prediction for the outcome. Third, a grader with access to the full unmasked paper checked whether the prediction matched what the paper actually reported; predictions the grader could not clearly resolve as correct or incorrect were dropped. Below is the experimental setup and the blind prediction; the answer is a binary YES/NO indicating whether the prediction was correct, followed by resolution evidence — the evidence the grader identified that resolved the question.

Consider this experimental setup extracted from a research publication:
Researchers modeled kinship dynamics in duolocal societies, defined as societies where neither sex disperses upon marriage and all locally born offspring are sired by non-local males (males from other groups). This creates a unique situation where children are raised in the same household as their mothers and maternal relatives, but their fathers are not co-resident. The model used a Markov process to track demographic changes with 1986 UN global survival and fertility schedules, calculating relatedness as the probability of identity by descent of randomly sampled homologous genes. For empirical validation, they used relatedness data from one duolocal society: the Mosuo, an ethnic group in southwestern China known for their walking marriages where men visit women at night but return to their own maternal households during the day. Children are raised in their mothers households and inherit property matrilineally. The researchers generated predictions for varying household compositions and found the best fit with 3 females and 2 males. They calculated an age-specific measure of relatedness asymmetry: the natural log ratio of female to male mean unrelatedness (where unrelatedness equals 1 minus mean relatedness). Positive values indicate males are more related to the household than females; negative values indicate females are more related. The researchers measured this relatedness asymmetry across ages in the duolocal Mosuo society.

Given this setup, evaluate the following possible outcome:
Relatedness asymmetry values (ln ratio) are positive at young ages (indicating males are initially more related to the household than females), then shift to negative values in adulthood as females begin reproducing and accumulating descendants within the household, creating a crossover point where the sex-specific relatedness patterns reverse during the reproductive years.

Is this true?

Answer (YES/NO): YES